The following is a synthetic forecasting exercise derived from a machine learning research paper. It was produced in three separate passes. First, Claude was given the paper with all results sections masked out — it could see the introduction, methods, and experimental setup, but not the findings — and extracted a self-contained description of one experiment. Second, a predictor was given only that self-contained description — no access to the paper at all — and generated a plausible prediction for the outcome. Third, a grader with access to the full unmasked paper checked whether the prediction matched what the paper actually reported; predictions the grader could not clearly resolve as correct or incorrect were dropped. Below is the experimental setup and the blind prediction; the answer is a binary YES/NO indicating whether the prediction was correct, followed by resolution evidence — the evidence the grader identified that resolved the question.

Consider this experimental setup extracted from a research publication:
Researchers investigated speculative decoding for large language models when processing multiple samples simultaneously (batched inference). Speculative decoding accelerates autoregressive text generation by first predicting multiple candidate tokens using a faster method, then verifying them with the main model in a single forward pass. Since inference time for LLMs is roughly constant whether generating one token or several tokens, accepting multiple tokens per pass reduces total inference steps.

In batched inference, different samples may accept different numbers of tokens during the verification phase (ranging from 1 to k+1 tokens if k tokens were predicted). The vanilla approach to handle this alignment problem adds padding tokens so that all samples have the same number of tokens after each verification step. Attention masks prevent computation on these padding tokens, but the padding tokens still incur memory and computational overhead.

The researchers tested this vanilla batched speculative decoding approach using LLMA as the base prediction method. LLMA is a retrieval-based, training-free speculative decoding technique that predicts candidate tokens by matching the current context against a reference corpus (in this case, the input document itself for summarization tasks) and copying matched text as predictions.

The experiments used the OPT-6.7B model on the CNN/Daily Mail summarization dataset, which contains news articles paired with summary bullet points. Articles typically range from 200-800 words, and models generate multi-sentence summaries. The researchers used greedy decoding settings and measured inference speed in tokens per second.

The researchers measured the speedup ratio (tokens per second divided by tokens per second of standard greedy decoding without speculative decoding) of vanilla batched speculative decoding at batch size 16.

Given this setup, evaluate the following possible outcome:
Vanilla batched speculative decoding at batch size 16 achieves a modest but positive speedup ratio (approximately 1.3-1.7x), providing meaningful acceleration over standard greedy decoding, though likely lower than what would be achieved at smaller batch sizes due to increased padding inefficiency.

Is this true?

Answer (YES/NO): NO